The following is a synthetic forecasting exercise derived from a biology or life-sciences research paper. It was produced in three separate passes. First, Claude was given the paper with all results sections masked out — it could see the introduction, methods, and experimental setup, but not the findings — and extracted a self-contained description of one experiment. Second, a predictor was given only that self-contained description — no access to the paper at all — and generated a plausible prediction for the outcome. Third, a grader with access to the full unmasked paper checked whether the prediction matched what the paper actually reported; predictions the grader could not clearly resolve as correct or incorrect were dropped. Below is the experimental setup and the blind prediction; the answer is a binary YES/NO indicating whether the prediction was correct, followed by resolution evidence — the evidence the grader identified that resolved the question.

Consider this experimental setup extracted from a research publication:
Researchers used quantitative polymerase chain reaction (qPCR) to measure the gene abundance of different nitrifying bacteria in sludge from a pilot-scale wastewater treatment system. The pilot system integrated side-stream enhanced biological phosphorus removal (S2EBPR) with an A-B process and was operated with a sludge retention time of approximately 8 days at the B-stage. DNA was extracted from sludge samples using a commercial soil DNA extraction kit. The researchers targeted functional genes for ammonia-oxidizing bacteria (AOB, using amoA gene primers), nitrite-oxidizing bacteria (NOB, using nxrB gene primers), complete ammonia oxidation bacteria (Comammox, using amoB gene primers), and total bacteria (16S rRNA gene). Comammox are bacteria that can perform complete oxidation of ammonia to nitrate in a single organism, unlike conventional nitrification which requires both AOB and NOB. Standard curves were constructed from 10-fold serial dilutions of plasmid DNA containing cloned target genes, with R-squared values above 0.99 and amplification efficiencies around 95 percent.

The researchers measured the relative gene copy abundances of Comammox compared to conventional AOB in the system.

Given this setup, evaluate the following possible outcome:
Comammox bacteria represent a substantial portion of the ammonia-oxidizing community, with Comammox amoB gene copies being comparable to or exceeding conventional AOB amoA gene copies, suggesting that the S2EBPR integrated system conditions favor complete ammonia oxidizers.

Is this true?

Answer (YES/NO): NO